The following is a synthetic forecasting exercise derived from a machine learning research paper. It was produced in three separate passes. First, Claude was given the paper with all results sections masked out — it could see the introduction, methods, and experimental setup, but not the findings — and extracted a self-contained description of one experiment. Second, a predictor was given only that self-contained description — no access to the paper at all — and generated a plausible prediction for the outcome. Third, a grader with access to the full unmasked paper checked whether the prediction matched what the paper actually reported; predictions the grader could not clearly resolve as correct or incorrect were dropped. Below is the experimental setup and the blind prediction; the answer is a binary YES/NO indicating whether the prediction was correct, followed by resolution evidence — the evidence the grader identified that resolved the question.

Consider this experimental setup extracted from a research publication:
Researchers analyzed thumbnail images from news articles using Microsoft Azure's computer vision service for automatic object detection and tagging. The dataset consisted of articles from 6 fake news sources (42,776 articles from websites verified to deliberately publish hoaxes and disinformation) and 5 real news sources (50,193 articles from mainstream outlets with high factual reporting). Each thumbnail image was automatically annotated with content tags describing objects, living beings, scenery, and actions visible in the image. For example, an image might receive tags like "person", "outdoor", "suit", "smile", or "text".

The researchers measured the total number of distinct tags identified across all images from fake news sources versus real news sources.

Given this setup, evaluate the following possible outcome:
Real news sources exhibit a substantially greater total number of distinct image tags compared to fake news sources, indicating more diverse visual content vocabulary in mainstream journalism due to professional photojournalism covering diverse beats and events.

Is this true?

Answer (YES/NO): YES